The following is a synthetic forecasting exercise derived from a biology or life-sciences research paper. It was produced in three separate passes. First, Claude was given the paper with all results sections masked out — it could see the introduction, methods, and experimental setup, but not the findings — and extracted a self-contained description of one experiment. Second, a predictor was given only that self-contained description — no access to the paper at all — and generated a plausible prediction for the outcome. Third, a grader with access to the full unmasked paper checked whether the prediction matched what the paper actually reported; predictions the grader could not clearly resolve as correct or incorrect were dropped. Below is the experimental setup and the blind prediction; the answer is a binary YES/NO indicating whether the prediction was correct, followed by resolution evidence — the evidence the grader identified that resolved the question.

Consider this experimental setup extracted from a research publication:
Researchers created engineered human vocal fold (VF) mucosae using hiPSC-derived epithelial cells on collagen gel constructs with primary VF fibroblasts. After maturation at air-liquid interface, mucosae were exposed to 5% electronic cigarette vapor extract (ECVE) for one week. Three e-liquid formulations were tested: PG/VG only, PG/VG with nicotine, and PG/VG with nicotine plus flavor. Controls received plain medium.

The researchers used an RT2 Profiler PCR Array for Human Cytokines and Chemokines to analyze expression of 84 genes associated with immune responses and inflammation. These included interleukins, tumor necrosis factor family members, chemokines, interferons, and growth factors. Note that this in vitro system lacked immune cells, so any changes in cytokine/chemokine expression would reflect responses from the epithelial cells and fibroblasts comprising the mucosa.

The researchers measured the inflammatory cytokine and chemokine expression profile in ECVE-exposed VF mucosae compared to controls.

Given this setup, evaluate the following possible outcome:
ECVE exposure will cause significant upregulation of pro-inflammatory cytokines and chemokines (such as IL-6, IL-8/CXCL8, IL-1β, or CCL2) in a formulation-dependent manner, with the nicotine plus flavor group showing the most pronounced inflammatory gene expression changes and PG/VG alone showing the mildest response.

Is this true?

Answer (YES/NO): NO